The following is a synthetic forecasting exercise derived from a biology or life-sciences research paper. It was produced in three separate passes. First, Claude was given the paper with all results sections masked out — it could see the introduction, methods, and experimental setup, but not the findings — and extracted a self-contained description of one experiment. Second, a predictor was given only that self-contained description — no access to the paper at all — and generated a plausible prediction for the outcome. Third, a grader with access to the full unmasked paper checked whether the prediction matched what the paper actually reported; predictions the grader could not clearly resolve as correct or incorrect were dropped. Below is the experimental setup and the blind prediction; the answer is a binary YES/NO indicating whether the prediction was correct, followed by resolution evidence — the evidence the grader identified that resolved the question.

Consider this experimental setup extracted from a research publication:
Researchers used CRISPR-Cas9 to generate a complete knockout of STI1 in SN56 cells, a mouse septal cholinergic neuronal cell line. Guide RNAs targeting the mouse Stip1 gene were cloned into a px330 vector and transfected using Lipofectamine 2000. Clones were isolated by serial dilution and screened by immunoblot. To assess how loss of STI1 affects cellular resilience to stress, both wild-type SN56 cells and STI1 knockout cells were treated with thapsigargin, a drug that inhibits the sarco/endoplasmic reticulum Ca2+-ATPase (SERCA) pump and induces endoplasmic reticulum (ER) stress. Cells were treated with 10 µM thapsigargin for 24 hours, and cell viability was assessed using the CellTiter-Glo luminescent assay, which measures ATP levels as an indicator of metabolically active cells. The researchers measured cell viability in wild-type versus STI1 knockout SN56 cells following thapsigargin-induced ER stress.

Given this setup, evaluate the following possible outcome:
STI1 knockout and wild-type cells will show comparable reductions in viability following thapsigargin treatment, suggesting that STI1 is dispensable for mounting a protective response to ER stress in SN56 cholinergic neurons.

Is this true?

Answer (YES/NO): NO